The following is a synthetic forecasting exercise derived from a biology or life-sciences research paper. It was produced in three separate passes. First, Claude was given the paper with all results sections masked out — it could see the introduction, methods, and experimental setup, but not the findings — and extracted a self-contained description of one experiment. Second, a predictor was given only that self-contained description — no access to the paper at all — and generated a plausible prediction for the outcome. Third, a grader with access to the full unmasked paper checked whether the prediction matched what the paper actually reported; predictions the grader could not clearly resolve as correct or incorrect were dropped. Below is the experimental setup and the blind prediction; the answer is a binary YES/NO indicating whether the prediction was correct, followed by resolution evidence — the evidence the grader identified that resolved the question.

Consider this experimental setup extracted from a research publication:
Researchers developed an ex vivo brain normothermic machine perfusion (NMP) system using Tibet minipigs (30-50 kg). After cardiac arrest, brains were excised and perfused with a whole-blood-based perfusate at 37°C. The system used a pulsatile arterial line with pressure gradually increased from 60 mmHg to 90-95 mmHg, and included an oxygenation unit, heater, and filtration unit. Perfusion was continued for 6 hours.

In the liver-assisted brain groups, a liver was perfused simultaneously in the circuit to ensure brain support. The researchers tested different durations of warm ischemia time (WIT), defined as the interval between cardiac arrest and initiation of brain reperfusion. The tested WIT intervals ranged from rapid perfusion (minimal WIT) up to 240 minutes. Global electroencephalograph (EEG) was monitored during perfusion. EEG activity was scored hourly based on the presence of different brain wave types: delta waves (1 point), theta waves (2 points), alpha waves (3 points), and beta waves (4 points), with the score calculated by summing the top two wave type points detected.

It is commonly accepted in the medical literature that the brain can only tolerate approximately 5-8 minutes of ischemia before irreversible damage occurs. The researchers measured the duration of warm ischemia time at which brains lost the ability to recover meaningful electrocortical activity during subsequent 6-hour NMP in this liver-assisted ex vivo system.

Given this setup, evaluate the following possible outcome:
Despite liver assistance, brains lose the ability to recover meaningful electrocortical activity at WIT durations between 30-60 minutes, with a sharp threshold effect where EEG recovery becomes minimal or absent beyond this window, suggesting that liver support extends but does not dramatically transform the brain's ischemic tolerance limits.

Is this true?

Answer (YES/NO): NO